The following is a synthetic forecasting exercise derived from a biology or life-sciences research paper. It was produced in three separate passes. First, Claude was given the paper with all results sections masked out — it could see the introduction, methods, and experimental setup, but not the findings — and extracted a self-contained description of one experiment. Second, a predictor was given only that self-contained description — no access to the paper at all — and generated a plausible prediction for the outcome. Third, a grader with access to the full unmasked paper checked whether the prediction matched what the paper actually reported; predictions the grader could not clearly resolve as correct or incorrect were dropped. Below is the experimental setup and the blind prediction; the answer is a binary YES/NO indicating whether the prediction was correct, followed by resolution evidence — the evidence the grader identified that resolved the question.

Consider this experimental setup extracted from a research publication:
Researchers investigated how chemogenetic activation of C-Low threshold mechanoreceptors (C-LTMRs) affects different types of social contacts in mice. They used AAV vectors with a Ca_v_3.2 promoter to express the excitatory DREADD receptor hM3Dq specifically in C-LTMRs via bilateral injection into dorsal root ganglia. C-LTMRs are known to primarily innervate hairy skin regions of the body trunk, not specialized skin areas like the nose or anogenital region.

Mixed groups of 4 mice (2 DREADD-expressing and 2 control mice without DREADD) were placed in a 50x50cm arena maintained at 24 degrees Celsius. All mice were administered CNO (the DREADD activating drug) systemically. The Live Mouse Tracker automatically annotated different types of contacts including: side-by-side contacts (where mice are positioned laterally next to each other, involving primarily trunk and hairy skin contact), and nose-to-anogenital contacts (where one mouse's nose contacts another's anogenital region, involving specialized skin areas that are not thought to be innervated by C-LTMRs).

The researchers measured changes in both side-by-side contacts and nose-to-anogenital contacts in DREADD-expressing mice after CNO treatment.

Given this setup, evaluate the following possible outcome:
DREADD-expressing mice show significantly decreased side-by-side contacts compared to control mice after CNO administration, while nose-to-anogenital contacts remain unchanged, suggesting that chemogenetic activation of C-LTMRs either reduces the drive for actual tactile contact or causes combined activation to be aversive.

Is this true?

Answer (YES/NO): NO